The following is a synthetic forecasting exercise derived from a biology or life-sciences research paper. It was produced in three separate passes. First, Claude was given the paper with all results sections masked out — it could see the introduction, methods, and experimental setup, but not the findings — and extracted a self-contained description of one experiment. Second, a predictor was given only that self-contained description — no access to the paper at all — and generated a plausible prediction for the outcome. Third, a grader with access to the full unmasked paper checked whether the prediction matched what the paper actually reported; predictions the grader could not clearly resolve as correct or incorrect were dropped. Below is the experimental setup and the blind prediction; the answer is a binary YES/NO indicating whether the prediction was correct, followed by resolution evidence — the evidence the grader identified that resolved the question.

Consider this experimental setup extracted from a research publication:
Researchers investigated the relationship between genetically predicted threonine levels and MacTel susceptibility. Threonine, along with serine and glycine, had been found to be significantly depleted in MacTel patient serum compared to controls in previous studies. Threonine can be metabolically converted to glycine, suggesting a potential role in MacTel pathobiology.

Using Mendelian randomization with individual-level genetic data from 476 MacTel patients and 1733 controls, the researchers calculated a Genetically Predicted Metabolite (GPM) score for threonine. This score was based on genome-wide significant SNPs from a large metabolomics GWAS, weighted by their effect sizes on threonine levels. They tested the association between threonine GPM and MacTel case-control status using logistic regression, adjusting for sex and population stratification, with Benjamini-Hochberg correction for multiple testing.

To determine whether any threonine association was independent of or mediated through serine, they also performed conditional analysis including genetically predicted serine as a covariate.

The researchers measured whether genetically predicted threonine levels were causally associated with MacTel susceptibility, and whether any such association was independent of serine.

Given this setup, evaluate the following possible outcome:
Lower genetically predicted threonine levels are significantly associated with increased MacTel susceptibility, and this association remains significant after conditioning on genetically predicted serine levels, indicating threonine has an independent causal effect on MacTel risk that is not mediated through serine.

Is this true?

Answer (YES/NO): NO